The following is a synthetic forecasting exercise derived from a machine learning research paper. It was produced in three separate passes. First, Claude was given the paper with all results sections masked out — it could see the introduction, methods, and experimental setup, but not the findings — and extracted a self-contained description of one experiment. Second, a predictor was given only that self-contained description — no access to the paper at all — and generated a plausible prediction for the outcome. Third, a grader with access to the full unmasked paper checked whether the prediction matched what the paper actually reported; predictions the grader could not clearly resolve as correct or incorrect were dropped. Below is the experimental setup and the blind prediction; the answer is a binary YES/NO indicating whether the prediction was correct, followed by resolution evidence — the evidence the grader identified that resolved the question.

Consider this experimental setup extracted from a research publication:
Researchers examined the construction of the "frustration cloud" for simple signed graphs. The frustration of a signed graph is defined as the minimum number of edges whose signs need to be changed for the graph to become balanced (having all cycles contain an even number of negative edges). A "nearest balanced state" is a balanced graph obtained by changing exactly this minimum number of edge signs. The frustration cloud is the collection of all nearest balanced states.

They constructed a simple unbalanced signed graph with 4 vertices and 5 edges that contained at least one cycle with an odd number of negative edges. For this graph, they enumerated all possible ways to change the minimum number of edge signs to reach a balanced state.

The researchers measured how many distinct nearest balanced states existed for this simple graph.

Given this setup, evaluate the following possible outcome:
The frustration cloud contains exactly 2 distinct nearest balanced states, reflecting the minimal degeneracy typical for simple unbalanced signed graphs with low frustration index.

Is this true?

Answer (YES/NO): NO